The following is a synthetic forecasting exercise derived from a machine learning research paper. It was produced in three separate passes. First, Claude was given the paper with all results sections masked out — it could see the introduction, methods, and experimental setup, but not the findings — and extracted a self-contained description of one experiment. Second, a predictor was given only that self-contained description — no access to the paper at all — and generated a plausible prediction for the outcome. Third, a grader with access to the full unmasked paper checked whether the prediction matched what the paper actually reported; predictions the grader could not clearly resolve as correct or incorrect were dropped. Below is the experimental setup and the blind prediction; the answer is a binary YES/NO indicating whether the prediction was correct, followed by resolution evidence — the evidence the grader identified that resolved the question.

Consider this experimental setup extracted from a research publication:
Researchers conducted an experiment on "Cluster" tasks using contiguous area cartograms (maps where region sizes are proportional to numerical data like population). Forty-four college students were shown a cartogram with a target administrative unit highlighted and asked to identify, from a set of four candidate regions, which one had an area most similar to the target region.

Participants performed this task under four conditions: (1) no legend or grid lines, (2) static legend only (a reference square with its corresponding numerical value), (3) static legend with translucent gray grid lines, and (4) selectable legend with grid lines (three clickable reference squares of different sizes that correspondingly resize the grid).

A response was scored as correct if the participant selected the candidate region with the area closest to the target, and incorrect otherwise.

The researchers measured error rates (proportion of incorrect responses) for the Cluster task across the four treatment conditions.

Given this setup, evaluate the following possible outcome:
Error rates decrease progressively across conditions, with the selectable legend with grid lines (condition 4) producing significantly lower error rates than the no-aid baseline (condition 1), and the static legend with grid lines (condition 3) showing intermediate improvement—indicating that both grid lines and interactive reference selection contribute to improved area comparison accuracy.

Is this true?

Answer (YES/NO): NO